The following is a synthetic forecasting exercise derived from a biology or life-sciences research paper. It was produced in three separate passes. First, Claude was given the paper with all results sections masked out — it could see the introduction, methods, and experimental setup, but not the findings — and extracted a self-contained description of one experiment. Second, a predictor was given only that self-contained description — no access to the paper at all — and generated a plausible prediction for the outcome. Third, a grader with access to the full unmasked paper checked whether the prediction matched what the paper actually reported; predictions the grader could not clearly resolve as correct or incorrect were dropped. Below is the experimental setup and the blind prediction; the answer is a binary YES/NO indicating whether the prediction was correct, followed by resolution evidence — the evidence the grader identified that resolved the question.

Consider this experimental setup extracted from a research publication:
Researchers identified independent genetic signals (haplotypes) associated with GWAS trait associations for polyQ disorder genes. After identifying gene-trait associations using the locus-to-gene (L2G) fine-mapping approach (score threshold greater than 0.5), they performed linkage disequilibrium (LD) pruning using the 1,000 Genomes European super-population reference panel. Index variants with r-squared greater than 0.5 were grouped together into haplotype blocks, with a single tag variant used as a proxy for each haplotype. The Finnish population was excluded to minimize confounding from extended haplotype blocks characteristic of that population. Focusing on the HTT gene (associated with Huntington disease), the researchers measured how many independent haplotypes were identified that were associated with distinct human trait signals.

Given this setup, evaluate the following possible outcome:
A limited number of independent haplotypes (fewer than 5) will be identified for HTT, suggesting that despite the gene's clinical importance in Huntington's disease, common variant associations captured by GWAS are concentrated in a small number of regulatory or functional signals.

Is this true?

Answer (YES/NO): NO